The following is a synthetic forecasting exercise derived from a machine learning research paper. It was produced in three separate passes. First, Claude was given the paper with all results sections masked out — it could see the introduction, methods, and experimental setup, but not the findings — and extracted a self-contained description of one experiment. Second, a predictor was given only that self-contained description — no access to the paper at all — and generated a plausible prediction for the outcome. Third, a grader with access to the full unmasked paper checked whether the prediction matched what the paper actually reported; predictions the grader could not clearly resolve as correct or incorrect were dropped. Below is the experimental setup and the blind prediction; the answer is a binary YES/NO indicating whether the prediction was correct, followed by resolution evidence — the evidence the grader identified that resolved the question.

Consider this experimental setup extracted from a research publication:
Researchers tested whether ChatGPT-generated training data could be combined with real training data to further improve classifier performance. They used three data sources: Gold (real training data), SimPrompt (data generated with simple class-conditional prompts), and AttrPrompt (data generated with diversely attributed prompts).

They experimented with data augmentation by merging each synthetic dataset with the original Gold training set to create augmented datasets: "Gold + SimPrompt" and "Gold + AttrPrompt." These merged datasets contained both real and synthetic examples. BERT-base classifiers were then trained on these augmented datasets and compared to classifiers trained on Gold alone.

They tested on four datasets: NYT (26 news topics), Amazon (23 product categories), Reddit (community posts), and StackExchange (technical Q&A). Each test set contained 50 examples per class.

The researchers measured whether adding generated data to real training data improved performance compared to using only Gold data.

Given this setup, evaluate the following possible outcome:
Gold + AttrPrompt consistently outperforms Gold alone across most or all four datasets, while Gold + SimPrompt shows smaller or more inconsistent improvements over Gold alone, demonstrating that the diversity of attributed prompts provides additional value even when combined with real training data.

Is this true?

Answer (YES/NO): YES